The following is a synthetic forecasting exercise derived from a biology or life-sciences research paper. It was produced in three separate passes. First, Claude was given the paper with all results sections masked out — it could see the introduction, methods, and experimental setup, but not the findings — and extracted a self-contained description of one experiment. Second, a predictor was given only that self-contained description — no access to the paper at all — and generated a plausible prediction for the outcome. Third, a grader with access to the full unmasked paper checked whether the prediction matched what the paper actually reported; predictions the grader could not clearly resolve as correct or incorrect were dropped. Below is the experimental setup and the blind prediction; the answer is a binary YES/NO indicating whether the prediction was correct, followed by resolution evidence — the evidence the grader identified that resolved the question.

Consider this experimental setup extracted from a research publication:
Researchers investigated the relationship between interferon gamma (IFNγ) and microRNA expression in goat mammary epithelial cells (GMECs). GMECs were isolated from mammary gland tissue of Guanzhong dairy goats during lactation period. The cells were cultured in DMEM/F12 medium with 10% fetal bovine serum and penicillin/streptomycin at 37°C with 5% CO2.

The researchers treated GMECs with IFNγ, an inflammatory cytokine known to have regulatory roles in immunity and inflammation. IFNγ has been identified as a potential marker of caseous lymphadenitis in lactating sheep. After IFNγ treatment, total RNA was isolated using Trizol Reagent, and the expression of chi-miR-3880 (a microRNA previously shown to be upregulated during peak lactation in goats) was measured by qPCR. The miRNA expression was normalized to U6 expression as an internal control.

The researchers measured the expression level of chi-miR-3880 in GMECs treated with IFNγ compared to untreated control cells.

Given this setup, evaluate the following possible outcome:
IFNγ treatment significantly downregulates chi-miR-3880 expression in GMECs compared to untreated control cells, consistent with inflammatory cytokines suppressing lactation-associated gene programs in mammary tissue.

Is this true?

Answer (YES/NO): YES